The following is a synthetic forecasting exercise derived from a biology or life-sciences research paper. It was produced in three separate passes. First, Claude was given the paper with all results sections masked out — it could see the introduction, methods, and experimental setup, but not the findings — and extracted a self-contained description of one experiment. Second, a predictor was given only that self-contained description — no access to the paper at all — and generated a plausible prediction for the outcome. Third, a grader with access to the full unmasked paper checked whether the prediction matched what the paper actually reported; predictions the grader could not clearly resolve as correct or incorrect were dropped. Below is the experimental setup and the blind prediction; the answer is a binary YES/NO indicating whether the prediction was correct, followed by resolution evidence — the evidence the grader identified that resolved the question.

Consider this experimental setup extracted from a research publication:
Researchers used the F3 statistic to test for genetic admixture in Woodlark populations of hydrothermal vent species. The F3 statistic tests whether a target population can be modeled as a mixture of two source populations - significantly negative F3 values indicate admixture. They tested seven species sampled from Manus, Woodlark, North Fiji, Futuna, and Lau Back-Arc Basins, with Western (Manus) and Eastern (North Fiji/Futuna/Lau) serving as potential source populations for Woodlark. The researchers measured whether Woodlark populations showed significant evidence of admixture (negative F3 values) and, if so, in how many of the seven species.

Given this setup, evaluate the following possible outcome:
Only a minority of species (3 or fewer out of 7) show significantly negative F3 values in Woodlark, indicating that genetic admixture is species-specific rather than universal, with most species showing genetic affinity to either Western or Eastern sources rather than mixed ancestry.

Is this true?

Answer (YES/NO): YES